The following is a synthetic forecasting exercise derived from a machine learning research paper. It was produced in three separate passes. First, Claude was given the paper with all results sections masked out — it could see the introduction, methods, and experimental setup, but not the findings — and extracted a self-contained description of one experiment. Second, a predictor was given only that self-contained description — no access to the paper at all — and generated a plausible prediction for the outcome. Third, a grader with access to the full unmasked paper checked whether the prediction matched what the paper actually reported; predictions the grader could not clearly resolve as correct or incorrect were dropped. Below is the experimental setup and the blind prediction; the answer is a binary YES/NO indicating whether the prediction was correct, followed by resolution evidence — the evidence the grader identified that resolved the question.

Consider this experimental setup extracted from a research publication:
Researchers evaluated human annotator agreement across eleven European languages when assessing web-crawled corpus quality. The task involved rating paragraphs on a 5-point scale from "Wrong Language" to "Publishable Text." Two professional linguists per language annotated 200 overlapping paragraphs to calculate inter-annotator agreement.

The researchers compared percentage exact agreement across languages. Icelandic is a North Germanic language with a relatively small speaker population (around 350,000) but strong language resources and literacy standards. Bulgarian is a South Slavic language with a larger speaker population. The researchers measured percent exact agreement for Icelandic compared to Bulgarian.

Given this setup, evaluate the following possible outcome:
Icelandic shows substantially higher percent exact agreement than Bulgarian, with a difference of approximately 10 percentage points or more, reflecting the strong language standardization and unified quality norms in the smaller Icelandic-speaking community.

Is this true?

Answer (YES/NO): YES